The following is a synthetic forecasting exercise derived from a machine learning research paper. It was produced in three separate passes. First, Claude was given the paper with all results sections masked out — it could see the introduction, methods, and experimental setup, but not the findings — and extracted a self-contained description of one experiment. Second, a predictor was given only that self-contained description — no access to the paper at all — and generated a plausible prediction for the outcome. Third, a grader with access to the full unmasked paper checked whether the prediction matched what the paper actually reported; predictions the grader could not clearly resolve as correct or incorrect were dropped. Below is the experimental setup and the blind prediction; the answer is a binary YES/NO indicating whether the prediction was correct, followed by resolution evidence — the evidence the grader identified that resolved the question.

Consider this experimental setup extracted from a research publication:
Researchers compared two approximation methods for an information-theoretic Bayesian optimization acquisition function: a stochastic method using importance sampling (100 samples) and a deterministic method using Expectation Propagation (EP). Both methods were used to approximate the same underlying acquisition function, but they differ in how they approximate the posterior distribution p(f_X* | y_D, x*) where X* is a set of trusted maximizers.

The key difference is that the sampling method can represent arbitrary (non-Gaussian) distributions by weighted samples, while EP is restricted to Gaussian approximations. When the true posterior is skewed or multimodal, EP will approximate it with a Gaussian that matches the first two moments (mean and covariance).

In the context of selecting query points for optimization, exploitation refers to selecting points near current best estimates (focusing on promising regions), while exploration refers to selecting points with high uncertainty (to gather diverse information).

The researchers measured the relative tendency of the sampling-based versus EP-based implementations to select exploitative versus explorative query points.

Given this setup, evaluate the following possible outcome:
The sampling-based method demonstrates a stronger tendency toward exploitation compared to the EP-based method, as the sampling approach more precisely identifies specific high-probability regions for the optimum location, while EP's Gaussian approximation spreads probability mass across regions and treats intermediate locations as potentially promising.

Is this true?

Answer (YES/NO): NO